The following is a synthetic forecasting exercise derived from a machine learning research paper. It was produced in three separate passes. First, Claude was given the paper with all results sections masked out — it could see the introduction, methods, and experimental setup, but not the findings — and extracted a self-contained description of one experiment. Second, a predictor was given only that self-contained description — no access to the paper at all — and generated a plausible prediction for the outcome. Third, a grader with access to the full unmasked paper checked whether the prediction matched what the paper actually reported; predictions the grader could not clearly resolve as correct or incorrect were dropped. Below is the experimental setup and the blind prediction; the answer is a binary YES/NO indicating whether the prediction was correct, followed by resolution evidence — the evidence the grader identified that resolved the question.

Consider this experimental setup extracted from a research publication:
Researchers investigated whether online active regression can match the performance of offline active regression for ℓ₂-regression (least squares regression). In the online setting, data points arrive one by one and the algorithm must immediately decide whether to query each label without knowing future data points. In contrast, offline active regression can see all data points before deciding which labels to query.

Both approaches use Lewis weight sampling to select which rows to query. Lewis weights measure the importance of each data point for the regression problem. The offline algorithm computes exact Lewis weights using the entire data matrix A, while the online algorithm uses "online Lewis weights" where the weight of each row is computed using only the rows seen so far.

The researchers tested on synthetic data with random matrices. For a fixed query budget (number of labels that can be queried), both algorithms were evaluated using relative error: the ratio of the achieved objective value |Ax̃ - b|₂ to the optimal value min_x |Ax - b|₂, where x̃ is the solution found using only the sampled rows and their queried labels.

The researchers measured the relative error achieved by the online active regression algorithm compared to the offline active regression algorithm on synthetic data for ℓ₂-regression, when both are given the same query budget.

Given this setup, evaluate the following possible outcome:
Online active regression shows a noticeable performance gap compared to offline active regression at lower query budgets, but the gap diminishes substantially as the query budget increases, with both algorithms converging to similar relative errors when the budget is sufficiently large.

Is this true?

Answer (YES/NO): NO